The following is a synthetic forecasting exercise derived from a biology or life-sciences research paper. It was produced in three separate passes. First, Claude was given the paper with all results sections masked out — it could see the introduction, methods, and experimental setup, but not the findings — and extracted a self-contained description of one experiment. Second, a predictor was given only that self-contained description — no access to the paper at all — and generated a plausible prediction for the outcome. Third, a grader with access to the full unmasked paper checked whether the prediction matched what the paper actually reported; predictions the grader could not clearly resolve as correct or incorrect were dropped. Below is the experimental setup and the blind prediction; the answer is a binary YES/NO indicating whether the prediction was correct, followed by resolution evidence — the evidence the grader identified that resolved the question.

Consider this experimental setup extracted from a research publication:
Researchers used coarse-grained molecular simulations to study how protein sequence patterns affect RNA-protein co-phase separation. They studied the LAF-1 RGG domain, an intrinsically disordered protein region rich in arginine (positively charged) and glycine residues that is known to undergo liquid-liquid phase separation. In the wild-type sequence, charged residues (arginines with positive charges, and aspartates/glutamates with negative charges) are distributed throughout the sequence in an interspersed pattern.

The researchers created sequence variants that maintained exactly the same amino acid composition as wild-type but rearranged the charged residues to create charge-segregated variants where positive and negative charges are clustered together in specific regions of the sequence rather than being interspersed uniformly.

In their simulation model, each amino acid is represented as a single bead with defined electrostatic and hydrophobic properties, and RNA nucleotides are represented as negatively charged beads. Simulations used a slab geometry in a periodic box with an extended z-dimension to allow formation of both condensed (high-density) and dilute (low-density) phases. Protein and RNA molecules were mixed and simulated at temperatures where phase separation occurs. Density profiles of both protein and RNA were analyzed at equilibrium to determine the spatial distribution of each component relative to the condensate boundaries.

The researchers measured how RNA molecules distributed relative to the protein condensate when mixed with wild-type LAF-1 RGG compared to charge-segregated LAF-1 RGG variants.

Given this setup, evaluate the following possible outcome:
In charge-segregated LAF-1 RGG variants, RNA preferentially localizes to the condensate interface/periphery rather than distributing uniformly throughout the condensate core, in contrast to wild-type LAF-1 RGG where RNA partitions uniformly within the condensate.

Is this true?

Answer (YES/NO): YES